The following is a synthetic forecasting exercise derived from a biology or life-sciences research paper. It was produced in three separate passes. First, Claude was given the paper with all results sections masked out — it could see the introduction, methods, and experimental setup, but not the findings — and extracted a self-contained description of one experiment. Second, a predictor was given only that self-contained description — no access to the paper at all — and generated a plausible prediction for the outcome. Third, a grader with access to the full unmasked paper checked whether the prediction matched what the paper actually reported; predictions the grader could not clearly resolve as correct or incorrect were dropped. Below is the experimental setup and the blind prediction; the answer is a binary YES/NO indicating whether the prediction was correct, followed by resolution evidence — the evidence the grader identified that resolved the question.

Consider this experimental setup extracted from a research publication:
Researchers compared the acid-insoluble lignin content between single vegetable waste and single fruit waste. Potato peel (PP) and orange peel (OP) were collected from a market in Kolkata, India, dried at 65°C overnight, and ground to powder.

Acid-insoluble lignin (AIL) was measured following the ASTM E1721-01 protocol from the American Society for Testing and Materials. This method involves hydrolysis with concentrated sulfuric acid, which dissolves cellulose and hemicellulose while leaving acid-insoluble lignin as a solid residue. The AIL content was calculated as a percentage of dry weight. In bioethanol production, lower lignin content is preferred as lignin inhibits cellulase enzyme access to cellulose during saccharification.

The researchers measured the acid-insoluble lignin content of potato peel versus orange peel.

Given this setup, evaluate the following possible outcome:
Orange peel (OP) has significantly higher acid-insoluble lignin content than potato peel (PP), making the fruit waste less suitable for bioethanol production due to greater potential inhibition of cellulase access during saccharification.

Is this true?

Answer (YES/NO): NO